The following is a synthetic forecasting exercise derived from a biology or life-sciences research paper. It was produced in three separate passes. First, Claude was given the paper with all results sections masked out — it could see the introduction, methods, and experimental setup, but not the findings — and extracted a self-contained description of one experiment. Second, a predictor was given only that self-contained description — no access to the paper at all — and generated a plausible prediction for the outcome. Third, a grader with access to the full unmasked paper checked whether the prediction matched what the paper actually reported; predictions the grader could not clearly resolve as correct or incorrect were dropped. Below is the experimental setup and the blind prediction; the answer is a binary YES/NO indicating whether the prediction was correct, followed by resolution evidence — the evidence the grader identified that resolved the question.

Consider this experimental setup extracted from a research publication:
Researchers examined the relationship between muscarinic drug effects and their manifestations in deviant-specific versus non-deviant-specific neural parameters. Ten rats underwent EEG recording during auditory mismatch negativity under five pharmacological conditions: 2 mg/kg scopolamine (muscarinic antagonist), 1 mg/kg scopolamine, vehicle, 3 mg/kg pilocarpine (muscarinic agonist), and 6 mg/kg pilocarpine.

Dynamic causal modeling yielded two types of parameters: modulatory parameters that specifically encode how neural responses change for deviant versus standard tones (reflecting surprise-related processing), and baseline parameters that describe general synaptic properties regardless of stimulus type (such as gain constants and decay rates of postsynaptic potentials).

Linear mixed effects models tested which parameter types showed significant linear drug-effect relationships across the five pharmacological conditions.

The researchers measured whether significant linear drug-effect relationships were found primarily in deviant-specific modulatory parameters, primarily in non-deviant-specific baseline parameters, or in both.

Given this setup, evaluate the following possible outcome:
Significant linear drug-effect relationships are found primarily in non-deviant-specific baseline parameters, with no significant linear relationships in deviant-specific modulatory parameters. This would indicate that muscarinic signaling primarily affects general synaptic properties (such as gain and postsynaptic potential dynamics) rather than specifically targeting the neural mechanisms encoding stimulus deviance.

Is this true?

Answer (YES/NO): NO